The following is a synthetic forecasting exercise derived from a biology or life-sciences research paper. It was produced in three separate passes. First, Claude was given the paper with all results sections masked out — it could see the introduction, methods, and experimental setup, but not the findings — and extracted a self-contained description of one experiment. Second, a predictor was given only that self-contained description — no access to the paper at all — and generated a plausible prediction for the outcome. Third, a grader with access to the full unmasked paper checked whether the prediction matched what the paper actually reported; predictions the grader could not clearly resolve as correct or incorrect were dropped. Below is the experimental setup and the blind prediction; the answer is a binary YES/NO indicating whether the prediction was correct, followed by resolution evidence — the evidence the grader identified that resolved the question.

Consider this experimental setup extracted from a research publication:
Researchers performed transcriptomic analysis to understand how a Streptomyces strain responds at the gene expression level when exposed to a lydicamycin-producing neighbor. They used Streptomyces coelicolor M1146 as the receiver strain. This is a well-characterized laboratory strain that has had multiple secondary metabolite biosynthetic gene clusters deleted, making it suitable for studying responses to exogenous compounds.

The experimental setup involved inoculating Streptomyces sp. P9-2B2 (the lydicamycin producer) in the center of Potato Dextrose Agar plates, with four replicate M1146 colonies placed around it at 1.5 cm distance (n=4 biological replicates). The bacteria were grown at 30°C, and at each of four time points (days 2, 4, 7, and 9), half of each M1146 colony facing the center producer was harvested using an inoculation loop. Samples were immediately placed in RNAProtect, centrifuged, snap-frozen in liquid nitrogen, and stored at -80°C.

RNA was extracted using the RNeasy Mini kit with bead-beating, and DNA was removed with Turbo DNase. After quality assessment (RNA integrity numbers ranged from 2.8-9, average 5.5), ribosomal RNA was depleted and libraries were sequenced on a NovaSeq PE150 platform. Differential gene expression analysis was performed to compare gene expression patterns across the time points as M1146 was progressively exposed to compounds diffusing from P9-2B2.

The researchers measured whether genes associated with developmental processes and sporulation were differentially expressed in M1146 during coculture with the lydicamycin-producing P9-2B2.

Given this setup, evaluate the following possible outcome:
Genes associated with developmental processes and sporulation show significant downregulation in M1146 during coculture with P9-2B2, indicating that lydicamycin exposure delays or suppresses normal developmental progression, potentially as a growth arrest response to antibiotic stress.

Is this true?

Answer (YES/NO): NO